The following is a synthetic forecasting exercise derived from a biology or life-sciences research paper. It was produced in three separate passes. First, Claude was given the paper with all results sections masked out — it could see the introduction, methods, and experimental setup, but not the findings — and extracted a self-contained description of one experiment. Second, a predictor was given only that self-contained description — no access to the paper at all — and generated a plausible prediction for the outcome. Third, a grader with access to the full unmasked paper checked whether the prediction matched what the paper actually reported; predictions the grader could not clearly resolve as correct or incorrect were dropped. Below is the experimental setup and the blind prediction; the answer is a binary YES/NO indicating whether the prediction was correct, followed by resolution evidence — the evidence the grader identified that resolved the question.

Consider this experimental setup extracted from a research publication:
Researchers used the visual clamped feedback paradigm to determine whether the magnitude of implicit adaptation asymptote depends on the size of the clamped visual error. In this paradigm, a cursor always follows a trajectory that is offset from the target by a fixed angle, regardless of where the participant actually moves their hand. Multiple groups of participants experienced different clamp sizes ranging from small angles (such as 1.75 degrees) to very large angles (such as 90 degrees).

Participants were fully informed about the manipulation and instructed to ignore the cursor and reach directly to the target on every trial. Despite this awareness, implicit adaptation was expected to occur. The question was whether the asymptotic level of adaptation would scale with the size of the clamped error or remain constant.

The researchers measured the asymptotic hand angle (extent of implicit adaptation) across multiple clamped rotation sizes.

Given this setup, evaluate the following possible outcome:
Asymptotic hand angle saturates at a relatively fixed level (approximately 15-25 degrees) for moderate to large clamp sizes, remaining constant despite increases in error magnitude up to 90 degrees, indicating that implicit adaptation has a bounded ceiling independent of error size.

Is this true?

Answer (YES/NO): YES